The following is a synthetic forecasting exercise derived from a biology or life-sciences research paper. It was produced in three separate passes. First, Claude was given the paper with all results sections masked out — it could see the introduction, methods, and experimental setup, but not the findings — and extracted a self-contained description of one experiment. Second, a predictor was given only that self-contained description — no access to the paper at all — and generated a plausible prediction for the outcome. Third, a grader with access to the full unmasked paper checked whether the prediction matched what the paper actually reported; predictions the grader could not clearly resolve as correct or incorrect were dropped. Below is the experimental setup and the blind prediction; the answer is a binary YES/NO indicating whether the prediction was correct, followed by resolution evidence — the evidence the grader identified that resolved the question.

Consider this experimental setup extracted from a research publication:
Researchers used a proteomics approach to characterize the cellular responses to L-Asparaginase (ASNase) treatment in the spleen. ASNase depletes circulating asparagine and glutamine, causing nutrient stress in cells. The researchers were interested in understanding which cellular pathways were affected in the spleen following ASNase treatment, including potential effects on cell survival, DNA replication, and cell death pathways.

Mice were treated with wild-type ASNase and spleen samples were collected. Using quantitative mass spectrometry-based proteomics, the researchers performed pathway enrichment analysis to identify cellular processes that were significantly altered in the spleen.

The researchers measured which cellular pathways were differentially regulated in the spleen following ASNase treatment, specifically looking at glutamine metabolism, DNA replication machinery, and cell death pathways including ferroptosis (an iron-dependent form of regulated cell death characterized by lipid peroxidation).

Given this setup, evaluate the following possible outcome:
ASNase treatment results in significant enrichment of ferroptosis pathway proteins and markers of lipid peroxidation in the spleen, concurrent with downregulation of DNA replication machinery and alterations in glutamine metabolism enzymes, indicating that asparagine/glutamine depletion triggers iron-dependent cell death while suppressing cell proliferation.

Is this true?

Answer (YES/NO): YES